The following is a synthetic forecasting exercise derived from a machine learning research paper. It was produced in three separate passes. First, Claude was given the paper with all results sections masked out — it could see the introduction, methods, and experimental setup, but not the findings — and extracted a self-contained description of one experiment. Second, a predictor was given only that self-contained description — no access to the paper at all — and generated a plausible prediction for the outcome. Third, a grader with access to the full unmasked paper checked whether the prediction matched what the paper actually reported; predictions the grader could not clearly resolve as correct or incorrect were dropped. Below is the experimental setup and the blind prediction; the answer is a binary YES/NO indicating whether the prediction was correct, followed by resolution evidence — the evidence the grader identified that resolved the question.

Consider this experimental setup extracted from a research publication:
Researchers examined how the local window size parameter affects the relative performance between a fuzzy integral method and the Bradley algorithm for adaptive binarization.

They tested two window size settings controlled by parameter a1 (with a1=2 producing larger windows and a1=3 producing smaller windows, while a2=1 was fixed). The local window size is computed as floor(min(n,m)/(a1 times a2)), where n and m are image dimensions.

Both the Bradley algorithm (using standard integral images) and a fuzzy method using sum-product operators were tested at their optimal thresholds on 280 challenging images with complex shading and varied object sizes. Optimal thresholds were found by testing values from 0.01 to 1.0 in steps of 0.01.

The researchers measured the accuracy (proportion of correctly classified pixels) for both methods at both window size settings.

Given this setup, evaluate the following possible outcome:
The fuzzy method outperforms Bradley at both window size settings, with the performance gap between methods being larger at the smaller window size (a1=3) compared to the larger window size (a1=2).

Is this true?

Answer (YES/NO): YES